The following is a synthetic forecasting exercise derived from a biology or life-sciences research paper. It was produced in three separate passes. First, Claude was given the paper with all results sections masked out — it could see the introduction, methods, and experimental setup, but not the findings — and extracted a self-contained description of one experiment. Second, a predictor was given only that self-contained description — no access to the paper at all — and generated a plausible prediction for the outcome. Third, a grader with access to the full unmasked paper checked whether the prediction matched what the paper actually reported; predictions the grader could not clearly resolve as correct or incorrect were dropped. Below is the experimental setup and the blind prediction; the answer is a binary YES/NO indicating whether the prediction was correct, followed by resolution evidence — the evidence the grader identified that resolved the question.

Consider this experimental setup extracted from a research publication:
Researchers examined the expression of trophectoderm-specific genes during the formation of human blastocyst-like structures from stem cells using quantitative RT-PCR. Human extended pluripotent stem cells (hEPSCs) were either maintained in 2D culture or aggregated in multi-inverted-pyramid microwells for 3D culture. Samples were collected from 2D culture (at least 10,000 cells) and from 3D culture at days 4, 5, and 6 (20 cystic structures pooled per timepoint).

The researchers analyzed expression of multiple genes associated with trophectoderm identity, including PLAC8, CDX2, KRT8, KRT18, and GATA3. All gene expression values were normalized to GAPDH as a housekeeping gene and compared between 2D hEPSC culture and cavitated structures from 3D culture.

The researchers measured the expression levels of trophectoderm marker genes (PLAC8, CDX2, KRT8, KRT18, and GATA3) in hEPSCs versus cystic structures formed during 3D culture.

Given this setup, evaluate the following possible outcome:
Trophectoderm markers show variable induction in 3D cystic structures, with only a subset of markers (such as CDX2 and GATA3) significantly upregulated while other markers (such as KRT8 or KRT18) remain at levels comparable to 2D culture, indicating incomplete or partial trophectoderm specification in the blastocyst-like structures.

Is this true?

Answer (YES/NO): NO